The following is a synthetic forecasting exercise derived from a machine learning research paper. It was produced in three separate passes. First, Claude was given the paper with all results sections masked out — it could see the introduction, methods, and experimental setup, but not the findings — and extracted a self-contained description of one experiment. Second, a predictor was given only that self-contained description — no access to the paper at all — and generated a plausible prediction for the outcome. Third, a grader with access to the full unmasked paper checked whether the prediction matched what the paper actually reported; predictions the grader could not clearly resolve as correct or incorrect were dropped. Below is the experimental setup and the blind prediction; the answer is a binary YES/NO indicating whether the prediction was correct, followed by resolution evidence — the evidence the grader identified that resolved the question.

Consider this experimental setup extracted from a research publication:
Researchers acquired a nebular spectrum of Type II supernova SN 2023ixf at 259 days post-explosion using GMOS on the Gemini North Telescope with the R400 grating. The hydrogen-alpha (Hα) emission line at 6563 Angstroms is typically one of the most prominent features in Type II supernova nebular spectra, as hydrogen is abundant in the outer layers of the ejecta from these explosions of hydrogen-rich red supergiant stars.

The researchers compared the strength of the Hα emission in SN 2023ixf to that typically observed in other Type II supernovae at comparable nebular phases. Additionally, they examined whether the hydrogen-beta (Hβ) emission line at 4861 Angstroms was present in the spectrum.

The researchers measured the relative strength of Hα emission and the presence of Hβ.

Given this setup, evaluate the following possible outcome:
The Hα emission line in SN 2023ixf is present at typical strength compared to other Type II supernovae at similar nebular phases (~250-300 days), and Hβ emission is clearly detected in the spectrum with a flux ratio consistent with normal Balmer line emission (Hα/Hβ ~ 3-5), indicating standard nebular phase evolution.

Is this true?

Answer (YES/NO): NO